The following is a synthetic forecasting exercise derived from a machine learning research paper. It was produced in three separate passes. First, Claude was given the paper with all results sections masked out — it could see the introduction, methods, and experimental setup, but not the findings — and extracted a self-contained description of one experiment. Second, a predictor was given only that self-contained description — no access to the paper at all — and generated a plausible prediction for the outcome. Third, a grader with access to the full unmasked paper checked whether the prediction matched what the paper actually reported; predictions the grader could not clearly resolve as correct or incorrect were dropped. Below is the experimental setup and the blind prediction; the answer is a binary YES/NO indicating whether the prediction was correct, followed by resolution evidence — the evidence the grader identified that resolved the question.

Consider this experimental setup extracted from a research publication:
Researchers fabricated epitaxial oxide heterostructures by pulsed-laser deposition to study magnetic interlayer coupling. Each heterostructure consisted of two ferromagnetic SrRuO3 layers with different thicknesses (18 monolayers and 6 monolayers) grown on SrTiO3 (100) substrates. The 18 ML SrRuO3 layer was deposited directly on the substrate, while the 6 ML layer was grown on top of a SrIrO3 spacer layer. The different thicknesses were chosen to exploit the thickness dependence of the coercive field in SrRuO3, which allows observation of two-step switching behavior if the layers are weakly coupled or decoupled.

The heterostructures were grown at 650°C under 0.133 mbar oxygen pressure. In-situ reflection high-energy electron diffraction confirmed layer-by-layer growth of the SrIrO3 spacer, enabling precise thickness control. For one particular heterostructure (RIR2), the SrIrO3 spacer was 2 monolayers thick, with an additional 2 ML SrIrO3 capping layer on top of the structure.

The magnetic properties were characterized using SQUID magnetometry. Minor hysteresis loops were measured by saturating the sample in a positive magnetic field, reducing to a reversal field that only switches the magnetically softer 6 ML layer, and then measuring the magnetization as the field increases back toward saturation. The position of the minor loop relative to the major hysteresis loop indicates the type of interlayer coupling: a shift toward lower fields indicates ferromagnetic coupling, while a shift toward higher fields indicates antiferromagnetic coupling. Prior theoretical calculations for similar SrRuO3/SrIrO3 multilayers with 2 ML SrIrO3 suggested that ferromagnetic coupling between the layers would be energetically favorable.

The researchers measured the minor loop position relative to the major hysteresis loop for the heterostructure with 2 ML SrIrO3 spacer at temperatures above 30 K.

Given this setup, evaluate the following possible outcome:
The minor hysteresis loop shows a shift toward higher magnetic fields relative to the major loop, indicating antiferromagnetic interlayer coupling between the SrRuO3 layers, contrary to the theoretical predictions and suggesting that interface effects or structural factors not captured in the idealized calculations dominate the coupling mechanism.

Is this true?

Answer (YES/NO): YES